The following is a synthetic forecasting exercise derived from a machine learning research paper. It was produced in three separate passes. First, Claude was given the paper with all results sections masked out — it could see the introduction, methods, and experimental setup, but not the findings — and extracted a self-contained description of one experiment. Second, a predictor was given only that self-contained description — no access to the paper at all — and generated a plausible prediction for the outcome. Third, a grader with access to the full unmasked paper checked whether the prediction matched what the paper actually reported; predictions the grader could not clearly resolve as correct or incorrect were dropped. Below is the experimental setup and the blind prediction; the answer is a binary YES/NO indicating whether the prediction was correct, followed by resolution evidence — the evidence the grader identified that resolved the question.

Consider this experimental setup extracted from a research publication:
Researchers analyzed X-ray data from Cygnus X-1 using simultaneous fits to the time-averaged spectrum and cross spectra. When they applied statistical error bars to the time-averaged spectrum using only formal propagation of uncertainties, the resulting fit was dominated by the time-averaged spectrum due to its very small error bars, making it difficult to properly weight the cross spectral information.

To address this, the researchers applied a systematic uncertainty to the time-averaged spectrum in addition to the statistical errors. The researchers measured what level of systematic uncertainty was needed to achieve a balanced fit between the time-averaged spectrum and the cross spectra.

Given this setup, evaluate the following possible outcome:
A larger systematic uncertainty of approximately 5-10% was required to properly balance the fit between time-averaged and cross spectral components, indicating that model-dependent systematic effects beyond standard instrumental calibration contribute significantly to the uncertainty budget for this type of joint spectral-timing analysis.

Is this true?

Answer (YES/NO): NO